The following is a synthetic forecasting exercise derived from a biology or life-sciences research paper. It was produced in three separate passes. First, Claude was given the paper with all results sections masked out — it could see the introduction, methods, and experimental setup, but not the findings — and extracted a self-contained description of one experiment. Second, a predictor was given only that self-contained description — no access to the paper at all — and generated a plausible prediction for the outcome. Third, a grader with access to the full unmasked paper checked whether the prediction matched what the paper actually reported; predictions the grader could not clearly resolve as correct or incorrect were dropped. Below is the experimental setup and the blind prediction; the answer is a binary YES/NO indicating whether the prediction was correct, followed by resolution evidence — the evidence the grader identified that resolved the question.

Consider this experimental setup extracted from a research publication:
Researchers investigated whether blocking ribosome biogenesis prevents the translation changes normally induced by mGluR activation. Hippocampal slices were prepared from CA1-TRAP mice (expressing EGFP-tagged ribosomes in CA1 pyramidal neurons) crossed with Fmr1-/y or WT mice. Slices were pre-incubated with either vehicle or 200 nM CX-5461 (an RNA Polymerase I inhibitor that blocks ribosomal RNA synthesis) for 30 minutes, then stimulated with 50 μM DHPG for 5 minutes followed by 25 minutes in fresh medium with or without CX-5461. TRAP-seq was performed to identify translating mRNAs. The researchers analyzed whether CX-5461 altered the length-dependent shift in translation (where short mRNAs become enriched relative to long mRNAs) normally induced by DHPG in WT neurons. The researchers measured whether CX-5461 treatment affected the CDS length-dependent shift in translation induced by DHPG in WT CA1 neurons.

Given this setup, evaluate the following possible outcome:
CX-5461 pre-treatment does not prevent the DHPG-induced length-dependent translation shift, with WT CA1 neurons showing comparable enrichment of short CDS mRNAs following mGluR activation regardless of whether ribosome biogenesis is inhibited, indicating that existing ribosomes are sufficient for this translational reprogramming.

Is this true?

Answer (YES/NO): NO